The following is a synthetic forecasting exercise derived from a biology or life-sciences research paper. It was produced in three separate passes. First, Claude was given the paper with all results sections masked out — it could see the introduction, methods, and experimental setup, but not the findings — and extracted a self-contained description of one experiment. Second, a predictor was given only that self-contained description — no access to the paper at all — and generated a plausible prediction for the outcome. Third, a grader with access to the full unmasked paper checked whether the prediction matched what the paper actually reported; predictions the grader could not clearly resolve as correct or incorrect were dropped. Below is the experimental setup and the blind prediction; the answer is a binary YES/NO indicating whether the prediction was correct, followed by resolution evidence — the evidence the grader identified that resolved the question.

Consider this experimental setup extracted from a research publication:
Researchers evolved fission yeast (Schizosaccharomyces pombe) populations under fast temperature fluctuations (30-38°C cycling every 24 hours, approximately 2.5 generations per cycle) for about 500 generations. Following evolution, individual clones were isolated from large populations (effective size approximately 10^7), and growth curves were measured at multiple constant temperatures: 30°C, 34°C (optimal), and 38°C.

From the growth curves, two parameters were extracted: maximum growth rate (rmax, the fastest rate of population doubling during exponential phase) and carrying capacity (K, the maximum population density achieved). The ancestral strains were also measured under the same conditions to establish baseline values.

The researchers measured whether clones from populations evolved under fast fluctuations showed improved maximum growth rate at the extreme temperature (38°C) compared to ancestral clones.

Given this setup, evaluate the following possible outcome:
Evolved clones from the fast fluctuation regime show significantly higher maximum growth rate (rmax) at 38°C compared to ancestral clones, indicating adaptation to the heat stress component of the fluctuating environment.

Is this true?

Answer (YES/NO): NO